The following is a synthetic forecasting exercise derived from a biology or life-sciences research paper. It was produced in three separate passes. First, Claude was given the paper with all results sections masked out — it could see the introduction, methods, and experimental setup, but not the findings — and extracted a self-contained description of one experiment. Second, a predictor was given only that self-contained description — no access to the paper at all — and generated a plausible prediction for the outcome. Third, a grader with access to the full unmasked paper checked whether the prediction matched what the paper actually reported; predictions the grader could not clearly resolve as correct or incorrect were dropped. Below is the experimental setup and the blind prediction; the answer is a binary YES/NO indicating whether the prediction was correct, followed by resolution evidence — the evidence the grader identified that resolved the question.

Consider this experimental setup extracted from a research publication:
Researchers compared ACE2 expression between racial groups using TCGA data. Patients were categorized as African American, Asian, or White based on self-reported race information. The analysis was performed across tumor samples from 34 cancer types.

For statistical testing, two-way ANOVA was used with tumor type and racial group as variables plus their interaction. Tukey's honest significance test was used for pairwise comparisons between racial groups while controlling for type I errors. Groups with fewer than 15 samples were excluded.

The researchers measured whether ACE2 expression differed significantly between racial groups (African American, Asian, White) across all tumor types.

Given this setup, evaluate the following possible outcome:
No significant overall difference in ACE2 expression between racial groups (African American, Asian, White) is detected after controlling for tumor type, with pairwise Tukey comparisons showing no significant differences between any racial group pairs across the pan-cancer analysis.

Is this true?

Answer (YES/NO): YES